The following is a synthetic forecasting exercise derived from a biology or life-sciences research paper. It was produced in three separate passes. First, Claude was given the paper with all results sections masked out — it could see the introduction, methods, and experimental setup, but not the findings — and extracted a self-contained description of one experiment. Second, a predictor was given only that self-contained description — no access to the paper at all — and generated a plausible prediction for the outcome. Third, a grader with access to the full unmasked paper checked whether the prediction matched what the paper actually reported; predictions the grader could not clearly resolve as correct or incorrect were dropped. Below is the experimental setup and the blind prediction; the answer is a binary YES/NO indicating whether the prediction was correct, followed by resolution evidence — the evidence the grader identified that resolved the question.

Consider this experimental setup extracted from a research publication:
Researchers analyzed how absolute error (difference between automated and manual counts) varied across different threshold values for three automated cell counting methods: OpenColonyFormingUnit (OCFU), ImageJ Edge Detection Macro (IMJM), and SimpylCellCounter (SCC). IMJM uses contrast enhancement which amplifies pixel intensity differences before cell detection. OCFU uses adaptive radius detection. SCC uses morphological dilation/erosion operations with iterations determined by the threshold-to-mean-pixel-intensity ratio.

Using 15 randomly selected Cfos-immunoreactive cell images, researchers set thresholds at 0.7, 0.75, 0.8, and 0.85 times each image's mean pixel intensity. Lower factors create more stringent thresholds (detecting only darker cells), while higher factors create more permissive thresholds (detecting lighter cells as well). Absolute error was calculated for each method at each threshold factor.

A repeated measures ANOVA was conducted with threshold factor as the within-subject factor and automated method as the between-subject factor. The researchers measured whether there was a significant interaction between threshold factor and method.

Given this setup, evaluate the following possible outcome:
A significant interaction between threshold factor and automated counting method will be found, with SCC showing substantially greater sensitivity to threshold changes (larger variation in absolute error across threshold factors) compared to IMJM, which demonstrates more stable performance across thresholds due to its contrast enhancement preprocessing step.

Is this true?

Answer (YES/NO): NO